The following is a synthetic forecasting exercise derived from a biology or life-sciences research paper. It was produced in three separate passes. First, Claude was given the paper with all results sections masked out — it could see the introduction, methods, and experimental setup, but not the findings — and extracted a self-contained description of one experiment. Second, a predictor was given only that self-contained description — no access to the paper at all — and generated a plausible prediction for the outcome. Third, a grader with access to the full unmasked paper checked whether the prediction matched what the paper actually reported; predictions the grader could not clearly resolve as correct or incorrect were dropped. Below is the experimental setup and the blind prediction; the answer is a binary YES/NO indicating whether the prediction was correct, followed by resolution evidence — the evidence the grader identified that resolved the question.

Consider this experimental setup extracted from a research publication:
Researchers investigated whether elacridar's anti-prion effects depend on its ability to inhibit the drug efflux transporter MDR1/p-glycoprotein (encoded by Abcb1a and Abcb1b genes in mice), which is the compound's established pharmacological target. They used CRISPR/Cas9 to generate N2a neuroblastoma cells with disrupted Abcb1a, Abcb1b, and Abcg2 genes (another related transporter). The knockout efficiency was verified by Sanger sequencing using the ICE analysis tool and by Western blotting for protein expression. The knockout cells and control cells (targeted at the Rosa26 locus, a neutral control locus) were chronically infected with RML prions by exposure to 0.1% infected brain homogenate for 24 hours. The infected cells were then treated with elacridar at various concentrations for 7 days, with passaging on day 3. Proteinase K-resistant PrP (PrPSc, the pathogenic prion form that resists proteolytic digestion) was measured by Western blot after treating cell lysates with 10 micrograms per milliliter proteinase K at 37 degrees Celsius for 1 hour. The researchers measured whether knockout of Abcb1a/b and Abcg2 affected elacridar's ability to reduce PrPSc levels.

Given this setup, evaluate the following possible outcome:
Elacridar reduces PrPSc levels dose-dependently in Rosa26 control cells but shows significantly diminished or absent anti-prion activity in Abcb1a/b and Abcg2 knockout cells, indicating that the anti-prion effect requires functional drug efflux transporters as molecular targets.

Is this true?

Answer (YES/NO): NO